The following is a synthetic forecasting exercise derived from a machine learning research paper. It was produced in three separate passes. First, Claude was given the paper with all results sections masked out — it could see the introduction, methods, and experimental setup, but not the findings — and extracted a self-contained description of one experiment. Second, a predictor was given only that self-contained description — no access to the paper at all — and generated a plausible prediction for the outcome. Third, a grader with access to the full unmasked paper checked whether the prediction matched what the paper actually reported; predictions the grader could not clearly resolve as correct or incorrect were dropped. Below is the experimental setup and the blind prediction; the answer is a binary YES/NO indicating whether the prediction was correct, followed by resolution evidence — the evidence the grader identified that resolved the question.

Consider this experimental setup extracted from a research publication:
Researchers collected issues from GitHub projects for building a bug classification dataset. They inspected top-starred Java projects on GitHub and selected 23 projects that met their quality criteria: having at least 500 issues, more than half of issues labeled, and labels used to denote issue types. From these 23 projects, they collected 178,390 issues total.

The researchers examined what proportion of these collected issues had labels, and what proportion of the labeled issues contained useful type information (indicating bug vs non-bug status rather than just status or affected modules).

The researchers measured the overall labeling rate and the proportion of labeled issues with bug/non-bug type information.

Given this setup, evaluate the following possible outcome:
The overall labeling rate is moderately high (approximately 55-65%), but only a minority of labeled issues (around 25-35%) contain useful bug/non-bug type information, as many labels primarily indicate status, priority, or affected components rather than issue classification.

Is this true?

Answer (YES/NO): NO